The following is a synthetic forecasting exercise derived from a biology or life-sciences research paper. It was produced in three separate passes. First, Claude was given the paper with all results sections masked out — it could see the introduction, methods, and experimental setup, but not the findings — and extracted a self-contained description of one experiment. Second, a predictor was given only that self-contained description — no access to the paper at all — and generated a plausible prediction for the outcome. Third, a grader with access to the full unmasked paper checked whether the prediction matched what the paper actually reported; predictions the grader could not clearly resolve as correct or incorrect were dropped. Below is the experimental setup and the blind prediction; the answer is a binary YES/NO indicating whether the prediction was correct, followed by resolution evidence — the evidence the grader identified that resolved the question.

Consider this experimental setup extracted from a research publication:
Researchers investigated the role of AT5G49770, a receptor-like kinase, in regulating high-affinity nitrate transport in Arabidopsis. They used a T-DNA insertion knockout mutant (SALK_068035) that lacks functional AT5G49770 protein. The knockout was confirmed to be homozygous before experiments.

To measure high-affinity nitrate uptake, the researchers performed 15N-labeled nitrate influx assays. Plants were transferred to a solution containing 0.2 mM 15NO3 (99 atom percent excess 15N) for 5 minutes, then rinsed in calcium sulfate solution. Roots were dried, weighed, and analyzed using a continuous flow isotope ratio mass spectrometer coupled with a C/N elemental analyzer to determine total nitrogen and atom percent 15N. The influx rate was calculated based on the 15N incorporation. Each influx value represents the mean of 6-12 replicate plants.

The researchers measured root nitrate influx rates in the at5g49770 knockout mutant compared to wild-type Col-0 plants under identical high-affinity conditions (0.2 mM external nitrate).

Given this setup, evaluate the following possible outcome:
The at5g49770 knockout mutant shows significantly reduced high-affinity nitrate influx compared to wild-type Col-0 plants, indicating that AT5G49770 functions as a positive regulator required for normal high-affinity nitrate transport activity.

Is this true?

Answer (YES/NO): NO